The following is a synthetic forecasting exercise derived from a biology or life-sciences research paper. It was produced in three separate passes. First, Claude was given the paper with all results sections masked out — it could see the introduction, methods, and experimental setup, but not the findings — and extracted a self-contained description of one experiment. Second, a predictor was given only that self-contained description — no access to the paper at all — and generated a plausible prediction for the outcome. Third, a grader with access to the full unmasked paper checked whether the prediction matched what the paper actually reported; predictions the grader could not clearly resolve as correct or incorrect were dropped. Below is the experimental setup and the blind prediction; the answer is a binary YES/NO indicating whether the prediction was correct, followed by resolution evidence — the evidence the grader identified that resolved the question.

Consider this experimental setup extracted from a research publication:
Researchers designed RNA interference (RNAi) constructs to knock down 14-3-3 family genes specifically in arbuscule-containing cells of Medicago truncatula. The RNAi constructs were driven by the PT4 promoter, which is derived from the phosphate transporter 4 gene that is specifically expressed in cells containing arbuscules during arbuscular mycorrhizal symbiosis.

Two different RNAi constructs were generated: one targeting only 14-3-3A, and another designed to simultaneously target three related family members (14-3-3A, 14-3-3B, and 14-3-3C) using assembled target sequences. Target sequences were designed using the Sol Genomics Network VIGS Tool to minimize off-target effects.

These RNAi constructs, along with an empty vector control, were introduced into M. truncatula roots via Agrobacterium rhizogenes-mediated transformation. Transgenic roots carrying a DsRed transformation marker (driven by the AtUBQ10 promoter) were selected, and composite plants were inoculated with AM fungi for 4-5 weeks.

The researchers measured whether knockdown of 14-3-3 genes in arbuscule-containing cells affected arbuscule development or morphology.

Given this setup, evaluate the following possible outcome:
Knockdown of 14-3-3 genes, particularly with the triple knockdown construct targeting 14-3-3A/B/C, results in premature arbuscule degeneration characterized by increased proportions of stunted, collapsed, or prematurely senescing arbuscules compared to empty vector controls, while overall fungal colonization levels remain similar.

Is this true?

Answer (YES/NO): NO